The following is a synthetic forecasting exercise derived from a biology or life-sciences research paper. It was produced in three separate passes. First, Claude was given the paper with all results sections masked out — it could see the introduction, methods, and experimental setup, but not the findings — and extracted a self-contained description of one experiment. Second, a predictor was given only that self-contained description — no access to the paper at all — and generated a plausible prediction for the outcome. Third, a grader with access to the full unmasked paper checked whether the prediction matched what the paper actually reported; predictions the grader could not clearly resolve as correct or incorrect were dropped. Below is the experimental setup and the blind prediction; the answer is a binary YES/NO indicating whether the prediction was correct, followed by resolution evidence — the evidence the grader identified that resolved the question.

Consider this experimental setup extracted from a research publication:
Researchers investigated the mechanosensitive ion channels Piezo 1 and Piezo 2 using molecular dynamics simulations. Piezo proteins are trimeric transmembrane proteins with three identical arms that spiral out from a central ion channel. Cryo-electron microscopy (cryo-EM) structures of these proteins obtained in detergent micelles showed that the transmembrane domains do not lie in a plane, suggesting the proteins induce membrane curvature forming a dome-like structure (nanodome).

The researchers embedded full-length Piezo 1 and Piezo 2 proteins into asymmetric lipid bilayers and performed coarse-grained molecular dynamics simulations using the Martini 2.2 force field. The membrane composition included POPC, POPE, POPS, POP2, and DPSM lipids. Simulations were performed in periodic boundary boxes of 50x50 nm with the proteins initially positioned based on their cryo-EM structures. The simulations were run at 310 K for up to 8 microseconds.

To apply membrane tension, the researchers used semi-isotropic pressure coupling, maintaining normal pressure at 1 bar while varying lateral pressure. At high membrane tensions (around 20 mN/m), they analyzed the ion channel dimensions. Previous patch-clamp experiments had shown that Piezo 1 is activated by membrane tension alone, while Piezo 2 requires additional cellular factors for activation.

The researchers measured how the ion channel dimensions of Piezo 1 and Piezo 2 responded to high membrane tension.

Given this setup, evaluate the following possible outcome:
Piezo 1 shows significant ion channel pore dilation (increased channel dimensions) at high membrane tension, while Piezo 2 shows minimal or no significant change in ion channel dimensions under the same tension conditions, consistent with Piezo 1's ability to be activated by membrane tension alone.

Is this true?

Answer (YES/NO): YES